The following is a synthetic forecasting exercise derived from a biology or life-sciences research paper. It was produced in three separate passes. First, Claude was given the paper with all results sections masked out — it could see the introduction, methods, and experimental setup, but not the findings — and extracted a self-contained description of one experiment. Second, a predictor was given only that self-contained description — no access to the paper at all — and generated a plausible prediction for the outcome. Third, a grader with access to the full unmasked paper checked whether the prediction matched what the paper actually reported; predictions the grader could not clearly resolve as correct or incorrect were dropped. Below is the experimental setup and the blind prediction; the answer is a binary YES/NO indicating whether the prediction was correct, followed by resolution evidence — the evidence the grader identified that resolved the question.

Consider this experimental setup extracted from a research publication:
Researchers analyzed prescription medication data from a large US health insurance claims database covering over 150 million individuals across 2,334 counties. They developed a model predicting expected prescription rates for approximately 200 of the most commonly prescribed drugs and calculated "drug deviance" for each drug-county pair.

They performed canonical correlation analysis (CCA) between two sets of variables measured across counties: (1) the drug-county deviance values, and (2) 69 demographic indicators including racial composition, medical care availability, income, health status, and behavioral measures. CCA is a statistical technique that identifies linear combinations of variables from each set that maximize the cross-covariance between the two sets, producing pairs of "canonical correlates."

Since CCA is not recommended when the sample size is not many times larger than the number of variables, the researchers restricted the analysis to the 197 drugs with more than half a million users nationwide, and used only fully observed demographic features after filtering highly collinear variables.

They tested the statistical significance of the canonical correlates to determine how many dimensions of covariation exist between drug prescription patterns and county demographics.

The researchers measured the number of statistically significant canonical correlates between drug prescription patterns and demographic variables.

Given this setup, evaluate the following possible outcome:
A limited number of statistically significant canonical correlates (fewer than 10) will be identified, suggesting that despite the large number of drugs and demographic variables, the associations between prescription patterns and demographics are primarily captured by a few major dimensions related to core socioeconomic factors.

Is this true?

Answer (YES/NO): NO